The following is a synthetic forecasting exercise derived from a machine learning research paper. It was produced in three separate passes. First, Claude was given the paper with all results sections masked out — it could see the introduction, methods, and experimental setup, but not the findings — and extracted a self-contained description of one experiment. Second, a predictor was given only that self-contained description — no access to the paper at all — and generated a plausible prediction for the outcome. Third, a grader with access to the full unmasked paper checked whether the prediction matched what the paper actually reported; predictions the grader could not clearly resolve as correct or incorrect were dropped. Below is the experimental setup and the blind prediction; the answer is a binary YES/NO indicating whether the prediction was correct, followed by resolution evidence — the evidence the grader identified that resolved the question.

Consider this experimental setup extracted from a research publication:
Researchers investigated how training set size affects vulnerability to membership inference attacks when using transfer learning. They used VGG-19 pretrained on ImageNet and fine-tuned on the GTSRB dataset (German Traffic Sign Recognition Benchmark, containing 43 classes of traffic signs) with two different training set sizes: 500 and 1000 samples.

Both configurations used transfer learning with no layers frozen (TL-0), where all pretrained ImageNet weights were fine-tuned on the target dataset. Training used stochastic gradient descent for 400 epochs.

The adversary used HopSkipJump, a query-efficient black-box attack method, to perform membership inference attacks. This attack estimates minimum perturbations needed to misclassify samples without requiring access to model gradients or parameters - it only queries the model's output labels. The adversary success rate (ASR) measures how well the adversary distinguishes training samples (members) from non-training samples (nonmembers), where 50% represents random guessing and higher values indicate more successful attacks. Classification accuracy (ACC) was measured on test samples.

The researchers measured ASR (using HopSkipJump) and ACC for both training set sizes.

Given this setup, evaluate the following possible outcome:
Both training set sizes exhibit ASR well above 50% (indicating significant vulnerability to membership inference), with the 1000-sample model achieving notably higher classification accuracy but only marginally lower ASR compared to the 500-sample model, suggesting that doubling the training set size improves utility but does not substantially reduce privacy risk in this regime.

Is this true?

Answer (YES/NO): NO